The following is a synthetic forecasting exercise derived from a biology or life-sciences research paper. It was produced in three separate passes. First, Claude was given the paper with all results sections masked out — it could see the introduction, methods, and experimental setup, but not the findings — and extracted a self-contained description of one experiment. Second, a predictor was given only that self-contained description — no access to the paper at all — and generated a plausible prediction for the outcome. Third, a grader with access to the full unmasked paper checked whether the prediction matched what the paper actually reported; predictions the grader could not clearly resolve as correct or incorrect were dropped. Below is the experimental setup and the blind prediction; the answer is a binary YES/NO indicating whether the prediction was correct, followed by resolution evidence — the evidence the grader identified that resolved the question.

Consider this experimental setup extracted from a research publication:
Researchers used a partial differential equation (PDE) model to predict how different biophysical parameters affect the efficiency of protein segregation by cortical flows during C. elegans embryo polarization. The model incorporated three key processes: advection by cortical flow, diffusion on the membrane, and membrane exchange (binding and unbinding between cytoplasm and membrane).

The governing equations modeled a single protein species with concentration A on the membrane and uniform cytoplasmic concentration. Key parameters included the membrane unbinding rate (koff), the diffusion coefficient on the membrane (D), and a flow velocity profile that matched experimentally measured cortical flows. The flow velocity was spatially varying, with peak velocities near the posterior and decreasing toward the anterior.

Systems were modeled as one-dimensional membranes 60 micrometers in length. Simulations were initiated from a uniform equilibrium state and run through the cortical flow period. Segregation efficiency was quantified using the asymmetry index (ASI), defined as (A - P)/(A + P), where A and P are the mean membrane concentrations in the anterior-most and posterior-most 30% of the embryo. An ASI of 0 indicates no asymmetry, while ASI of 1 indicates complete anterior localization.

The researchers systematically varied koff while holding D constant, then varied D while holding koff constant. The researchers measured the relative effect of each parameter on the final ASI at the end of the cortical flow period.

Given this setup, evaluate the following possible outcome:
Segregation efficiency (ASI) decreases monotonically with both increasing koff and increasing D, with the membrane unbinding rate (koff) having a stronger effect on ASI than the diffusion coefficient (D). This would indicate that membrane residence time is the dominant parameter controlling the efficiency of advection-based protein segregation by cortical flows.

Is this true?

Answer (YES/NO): YES